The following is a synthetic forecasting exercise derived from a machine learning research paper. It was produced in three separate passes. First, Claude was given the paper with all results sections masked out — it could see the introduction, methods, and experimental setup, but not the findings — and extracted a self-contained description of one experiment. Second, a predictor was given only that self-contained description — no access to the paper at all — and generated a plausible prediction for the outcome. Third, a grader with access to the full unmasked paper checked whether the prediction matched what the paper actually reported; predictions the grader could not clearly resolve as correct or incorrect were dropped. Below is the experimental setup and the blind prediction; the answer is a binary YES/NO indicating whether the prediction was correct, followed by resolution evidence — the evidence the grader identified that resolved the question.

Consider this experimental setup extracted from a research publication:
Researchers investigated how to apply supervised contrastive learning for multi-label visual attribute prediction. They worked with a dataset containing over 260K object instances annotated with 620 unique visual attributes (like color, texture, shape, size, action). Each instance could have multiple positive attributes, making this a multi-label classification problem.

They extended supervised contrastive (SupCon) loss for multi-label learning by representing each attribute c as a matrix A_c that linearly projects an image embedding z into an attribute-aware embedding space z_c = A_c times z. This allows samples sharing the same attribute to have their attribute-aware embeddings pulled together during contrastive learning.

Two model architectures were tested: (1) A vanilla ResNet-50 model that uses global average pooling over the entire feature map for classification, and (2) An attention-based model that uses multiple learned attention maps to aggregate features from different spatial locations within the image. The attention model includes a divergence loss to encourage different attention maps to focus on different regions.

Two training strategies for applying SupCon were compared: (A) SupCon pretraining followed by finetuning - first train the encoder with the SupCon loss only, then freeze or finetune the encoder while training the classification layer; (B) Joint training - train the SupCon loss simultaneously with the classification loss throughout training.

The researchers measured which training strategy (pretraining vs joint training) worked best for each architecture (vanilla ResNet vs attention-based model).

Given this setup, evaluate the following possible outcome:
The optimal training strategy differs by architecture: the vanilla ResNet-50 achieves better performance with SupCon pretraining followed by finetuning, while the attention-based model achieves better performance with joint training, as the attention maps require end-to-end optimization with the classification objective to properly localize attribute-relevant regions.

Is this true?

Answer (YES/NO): YES